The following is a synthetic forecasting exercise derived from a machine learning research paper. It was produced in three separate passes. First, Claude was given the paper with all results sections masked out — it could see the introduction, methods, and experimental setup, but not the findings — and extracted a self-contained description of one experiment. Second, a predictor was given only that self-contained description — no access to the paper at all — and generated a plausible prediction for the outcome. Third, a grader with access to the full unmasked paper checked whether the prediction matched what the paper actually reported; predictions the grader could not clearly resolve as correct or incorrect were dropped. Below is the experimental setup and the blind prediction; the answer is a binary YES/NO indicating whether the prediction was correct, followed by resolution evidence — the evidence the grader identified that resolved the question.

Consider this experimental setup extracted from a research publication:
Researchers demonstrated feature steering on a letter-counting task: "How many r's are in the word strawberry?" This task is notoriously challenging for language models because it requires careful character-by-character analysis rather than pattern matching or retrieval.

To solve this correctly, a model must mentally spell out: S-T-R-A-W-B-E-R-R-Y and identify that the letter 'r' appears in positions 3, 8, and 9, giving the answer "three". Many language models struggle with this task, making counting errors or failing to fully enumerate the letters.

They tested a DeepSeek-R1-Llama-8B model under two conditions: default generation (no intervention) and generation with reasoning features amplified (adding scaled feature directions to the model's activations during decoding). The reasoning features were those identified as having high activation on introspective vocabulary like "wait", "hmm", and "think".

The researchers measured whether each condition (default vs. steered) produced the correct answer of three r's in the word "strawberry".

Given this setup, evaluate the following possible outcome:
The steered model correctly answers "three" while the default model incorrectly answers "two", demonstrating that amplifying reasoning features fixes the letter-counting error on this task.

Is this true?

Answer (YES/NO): NO